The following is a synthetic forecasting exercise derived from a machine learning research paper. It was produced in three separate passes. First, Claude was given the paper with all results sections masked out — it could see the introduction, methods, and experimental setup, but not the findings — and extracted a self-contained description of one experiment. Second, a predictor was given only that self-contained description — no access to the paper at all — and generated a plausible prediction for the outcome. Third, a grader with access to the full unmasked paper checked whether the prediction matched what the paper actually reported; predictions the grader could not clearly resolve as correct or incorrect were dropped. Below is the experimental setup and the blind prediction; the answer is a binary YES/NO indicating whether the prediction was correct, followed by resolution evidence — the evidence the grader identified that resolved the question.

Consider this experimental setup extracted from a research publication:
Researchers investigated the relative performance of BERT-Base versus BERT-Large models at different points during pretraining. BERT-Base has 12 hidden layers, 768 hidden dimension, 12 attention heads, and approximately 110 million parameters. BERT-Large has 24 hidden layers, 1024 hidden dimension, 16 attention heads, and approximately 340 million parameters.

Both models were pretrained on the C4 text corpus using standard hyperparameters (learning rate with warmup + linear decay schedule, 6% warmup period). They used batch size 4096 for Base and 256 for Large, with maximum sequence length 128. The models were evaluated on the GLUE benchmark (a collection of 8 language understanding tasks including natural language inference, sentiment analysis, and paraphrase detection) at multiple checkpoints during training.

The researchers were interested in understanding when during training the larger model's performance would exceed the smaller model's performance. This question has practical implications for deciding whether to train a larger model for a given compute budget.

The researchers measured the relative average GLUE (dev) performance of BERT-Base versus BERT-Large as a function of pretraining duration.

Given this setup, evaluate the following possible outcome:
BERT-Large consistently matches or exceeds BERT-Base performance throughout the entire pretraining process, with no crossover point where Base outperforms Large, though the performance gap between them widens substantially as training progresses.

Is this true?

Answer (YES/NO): NO